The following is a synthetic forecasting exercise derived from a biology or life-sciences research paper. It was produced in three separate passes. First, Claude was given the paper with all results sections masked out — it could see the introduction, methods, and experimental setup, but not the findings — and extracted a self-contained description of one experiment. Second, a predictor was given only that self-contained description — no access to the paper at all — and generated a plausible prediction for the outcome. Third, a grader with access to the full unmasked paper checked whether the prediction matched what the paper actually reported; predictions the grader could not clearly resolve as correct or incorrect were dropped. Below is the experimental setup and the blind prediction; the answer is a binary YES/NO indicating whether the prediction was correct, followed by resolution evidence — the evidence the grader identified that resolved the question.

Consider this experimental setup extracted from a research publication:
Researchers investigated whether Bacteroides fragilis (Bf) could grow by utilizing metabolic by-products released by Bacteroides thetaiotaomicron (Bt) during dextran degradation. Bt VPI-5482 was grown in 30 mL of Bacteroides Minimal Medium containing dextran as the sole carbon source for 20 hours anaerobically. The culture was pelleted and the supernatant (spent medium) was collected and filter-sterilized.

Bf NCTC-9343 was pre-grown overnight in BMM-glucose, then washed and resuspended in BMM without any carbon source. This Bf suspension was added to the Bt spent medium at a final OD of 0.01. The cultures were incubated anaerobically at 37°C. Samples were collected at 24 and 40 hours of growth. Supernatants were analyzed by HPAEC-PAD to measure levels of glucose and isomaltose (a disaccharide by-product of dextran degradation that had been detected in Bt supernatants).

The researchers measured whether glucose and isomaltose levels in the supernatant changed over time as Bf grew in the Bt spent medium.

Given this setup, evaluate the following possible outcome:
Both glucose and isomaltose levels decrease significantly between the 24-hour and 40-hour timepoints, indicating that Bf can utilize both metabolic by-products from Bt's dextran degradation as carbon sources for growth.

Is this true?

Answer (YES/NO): NO